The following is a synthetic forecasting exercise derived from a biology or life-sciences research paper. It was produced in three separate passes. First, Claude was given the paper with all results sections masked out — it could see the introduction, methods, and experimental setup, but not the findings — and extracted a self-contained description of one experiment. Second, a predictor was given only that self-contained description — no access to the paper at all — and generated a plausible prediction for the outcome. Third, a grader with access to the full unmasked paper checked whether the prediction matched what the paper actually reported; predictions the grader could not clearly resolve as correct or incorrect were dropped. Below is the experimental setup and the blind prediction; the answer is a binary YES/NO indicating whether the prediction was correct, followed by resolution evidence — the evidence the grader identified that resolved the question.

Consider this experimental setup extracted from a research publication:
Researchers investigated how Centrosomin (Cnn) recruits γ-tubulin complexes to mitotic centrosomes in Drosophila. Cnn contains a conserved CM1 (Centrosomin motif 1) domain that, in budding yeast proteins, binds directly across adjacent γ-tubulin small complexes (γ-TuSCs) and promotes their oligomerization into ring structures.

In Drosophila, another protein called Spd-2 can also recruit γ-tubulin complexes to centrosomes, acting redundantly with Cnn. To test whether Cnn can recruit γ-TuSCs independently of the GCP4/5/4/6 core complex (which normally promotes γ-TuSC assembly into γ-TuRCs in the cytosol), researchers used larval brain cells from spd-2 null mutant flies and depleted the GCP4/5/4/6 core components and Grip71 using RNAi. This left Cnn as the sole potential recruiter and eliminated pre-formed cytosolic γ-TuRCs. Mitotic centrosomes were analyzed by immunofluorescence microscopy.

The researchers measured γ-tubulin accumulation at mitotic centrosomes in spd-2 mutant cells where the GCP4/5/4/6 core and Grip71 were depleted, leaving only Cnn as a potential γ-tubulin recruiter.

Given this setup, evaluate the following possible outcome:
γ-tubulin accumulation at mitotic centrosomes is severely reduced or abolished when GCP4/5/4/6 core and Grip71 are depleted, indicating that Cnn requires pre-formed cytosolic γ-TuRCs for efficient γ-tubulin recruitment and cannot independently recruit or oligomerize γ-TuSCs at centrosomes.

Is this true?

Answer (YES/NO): NO